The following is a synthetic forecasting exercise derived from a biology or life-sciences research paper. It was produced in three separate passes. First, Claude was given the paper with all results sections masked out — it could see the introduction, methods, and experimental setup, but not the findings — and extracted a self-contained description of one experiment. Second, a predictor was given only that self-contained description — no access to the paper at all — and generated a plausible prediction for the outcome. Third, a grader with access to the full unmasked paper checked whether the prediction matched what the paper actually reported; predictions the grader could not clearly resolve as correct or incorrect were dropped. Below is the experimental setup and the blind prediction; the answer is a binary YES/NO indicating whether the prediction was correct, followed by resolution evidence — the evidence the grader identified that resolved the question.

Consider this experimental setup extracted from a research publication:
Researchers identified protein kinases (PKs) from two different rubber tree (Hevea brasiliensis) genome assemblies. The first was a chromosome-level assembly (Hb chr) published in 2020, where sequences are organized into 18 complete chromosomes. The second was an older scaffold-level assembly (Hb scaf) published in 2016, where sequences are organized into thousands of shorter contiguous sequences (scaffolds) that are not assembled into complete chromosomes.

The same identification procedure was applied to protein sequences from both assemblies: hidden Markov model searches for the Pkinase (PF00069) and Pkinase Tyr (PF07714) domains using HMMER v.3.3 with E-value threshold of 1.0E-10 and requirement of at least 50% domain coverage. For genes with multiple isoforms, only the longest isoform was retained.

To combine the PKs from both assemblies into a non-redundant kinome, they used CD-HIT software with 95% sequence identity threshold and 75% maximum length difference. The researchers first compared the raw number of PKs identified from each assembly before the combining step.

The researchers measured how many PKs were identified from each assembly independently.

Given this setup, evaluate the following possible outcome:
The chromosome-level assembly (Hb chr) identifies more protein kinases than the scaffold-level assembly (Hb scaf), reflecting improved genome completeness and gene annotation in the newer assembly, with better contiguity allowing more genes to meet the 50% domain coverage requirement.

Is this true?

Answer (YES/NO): NO